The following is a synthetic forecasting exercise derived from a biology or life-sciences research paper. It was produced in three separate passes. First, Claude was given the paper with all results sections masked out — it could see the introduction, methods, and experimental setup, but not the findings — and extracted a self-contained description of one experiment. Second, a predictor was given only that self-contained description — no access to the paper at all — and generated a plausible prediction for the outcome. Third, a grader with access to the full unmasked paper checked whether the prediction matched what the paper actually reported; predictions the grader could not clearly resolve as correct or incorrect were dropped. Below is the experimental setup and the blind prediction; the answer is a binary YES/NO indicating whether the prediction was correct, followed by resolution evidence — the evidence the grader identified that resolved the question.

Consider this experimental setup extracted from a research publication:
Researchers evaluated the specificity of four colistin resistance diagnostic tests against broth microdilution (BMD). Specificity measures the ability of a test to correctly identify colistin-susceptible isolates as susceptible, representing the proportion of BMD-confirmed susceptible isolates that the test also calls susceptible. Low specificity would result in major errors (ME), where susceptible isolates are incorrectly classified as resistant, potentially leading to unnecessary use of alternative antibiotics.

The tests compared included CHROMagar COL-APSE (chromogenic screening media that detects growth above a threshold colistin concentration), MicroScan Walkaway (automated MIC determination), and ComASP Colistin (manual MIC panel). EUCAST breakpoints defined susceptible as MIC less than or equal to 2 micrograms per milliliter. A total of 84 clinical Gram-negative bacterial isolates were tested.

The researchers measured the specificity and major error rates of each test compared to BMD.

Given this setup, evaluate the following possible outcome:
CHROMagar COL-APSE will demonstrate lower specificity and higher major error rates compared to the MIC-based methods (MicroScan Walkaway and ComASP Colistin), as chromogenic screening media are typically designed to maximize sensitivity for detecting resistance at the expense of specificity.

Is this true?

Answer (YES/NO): YES